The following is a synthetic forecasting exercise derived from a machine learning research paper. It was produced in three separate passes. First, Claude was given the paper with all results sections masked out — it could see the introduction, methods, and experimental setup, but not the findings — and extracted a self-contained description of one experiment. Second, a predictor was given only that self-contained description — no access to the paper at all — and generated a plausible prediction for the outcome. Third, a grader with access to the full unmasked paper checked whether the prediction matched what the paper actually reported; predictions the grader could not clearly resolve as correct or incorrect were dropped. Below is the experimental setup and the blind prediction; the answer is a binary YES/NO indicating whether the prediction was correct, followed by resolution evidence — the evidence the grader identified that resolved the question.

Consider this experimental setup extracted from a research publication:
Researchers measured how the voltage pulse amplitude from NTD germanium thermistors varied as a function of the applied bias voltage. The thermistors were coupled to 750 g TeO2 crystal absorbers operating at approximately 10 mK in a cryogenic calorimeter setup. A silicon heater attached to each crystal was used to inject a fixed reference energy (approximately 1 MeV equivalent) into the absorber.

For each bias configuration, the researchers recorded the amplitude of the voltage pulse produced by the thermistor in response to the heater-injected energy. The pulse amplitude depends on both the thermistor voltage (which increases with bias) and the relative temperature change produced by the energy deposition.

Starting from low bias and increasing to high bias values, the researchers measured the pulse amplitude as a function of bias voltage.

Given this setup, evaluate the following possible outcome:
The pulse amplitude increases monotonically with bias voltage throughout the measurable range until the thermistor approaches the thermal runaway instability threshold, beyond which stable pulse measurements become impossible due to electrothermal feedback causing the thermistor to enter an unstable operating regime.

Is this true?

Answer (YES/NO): NO